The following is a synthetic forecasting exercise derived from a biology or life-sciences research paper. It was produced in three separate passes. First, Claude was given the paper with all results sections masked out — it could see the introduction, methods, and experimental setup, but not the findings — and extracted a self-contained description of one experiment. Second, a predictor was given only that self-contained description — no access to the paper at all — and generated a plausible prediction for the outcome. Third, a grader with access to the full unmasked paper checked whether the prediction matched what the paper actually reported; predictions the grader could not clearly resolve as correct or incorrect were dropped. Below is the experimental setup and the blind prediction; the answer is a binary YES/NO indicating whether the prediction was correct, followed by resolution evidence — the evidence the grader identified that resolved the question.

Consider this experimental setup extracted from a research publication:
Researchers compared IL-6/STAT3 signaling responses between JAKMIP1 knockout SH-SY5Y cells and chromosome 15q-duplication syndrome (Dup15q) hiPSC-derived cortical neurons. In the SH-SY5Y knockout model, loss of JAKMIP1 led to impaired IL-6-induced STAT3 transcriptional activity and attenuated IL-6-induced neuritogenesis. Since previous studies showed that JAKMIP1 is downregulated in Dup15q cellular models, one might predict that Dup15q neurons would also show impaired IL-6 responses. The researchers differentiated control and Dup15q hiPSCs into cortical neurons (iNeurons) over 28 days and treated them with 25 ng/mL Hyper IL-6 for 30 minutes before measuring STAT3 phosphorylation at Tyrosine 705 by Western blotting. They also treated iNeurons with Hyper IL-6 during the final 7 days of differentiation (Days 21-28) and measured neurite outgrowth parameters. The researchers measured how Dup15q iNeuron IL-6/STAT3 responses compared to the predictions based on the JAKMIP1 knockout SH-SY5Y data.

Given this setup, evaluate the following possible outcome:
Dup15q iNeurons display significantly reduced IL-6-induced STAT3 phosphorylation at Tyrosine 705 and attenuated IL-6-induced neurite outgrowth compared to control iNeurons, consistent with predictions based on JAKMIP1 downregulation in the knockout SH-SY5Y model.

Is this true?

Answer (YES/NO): NO